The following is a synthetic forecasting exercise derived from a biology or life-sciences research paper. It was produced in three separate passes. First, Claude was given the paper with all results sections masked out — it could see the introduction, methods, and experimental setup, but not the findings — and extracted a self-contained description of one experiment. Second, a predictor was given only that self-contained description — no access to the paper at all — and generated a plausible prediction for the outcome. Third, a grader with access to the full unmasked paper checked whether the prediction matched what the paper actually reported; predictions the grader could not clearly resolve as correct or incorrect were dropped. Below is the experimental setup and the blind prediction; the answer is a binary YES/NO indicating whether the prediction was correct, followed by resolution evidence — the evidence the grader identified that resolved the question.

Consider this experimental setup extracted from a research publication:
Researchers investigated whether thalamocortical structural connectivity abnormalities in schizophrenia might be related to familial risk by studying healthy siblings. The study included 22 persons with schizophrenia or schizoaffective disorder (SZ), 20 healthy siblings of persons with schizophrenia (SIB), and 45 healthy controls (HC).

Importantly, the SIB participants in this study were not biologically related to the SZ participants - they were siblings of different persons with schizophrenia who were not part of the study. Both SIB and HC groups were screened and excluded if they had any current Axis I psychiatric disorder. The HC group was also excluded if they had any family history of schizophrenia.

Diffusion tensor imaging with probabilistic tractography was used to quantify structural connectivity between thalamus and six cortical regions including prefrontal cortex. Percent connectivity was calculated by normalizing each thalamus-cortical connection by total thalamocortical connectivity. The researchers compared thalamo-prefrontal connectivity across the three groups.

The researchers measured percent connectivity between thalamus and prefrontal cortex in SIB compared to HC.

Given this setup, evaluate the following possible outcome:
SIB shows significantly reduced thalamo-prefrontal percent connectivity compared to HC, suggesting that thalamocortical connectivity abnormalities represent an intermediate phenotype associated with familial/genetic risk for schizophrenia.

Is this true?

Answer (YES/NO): YES